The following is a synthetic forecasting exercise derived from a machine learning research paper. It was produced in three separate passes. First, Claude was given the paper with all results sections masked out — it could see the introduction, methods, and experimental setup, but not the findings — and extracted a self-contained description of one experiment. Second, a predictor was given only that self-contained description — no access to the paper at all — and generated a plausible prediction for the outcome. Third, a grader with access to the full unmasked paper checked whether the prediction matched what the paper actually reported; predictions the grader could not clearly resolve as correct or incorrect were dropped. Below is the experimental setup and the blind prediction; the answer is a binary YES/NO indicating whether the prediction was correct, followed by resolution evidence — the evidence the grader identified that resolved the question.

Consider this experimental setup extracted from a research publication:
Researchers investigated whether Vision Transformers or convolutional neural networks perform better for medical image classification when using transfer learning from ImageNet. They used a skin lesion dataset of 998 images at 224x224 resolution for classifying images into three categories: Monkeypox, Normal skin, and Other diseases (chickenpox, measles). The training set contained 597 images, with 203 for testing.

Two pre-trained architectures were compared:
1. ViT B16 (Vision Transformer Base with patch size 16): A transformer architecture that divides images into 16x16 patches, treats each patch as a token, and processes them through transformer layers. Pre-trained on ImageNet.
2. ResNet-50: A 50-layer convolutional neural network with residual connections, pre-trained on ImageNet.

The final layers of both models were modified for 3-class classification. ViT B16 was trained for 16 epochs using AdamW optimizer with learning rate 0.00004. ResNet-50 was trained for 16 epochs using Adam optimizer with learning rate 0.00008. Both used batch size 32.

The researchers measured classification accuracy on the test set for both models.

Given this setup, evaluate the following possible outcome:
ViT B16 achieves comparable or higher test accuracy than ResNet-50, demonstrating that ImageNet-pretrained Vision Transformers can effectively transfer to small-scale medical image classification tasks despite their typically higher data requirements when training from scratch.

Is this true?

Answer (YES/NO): YES